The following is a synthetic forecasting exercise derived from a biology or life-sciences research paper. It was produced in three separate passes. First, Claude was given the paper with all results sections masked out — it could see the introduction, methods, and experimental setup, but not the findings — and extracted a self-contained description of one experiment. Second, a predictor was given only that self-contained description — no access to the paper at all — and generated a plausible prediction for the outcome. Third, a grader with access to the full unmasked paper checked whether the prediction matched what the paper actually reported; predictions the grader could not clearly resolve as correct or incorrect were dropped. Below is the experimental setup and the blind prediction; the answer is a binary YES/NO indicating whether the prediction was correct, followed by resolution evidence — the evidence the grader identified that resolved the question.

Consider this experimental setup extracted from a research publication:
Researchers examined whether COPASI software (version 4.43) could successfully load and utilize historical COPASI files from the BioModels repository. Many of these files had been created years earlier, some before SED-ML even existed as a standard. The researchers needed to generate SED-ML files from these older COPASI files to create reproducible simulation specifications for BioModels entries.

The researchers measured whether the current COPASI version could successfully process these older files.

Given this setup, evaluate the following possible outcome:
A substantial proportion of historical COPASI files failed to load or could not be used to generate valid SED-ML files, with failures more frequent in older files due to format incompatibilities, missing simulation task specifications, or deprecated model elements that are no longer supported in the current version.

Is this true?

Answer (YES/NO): NO